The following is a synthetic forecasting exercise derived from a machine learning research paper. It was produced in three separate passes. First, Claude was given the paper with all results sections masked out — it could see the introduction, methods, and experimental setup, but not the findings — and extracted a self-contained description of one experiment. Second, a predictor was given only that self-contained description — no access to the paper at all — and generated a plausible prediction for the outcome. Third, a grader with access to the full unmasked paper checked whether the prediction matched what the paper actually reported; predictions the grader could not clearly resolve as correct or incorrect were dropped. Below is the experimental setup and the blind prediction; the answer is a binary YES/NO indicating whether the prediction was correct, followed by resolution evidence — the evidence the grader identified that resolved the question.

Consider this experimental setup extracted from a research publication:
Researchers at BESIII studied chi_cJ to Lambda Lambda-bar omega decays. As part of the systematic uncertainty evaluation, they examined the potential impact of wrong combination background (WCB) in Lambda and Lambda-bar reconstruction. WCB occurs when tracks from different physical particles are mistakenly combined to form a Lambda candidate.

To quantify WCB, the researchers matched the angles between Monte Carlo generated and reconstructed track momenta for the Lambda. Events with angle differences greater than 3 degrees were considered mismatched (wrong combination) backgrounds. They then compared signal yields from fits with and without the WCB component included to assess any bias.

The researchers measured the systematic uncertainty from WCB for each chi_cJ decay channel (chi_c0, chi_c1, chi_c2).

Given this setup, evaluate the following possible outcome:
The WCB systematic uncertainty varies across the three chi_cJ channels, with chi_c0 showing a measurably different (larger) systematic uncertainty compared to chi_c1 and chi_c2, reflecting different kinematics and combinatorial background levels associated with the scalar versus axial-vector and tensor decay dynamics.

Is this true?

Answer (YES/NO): YES